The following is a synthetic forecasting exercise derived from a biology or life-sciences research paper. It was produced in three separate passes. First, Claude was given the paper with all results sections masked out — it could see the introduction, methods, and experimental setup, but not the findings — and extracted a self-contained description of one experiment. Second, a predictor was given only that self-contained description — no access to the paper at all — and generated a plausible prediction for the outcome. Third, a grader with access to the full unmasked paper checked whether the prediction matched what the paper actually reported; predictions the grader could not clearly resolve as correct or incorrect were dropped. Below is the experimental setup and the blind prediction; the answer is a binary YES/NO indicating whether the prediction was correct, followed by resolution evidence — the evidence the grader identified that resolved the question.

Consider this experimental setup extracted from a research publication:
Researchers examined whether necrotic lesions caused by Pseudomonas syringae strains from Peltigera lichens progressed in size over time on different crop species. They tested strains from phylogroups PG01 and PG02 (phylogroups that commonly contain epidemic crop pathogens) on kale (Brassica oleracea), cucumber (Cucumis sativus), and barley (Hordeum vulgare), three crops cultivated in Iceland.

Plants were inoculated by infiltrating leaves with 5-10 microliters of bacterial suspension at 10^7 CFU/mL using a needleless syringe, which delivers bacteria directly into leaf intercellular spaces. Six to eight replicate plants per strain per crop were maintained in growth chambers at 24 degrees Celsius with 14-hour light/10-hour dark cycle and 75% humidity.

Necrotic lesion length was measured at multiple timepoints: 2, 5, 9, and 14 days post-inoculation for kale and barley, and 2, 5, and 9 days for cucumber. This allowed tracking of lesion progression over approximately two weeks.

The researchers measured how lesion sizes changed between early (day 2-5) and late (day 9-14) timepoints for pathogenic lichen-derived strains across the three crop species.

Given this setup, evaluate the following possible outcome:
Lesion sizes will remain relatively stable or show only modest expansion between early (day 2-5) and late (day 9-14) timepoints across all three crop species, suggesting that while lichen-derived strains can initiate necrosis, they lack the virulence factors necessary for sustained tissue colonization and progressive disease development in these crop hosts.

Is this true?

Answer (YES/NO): NO